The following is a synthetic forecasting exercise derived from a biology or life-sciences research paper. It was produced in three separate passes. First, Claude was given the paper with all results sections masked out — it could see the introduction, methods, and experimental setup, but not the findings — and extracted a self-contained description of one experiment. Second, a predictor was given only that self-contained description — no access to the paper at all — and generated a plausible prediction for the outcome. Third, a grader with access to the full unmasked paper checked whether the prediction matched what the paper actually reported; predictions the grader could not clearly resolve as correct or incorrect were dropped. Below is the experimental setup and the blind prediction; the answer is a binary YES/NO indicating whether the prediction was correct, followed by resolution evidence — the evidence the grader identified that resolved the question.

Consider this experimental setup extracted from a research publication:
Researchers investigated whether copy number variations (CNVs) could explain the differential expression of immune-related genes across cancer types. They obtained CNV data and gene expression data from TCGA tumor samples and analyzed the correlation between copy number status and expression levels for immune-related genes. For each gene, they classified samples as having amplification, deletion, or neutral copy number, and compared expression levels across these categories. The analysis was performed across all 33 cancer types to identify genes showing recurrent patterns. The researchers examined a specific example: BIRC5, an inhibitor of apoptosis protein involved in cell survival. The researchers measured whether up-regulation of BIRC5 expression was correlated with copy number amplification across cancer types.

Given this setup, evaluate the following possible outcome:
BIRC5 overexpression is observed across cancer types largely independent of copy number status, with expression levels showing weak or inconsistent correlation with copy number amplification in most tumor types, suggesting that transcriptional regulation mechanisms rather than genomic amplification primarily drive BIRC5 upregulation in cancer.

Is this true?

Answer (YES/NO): NO